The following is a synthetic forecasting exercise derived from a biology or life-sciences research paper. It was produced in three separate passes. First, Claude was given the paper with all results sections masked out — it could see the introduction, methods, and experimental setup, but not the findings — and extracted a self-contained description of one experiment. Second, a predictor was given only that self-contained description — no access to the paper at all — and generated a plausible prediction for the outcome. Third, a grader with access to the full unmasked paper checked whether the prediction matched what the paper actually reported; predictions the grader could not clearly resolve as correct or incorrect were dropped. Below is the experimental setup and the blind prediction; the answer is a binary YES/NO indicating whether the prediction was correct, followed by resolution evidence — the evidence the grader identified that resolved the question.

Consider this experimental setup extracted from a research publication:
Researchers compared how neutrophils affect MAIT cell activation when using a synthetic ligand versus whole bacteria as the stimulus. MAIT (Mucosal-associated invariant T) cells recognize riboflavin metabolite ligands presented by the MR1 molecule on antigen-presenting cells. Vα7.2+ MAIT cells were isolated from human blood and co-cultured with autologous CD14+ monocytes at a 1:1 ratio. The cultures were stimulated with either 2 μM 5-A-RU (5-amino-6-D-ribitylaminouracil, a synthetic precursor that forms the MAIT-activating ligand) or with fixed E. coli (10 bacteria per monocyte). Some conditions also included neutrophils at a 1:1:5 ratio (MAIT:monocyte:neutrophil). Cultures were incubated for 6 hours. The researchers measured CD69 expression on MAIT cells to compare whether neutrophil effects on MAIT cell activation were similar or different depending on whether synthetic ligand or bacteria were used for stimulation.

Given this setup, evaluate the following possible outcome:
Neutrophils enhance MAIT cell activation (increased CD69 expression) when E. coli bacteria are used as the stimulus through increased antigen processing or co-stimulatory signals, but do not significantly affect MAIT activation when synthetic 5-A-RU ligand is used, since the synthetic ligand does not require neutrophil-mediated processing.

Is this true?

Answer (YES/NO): NO